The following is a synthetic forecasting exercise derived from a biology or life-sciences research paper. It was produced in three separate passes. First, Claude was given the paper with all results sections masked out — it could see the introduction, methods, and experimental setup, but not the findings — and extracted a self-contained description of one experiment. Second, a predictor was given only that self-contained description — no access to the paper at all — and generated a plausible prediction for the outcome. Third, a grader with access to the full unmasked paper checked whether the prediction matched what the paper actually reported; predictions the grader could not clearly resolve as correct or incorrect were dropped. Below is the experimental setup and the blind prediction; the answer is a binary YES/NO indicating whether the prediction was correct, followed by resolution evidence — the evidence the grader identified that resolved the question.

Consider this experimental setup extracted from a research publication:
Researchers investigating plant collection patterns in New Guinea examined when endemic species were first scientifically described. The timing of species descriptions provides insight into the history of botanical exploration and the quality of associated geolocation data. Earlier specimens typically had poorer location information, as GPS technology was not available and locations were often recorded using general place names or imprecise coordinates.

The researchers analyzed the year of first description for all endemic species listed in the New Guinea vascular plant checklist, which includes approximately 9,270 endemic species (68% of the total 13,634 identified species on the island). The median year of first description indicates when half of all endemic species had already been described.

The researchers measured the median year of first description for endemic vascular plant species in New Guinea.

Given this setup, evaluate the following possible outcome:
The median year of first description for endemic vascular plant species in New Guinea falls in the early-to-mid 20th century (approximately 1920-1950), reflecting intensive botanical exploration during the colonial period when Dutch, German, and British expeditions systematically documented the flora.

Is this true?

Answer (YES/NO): YES